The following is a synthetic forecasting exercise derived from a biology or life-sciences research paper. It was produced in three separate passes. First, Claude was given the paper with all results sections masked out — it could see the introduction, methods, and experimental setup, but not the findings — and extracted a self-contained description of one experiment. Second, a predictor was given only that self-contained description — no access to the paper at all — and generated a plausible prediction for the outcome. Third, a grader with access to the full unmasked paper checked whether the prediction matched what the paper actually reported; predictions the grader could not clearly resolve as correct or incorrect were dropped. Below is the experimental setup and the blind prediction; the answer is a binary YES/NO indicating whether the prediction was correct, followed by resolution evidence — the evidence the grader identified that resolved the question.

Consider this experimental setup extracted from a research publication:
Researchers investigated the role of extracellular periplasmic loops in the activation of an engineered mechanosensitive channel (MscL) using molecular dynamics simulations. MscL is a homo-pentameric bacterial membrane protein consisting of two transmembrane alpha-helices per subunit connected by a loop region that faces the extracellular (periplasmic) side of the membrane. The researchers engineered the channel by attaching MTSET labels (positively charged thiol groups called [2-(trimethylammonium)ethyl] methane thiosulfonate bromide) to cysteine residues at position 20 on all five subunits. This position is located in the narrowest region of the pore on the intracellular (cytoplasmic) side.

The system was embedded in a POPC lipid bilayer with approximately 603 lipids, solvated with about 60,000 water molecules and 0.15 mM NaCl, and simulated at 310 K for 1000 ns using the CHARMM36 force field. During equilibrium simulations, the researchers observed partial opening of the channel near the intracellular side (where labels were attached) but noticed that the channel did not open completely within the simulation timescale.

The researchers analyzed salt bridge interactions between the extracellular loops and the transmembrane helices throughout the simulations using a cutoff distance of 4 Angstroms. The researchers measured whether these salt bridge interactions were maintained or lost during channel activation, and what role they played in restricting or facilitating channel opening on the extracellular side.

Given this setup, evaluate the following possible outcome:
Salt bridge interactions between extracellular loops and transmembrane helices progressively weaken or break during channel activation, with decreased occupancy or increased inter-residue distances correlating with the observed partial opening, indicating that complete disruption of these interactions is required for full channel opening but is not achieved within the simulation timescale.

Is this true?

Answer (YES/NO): NO